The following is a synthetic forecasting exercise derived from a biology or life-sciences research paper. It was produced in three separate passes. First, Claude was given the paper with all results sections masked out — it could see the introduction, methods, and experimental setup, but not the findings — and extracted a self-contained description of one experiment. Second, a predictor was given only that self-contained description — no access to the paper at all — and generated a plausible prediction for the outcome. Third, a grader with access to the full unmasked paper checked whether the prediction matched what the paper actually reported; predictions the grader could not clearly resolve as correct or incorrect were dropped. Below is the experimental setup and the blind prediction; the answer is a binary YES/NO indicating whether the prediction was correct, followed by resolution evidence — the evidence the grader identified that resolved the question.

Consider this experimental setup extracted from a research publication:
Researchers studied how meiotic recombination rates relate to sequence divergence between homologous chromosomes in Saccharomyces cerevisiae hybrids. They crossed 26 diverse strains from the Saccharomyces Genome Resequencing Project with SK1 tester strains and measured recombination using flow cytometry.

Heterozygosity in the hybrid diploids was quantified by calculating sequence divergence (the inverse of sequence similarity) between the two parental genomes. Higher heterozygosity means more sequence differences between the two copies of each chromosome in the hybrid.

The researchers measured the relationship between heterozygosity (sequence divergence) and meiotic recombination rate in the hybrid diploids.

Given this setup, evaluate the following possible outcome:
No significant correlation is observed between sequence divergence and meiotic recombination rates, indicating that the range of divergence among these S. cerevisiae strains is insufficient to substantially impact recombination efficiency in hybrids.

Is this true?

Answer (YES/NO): NO